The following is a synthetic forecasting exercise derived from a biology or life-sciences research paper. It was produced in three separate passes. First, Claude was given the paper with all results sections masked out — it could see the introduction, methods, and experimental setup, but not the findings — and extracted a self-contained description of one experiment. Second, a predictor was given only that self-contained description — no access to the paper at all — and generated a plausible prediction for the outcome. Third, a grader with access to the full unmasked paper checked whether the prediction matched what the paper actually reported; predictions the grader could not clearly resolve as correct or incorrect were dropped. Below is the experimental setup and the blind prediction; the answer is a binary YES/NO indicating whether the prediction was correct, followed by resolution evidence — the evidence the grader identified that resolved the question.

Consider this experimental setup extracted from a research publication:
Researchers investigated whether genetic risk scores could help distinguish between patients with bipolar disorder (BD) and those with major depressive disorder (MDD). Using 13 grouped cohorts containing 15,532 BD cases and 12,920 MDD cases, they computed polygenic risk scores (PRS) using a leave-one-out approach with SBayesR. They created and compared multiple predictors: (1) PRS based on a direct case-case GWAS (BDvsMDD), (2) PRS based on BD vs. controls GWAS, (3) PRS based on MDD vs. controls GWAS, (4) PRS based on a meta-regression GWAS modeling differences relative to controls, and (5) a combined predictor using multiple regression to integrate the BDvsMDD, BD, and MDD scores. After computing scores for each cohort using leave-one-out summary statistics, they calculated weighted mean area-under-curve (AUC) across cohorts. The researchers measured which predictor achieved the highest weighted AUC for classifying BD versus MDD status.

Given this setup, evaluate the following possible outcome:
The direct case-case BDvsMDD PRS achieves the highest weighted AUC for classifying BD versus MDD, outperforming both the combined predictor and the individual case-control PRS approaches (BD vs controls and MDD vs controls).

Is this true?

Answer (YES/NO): NO